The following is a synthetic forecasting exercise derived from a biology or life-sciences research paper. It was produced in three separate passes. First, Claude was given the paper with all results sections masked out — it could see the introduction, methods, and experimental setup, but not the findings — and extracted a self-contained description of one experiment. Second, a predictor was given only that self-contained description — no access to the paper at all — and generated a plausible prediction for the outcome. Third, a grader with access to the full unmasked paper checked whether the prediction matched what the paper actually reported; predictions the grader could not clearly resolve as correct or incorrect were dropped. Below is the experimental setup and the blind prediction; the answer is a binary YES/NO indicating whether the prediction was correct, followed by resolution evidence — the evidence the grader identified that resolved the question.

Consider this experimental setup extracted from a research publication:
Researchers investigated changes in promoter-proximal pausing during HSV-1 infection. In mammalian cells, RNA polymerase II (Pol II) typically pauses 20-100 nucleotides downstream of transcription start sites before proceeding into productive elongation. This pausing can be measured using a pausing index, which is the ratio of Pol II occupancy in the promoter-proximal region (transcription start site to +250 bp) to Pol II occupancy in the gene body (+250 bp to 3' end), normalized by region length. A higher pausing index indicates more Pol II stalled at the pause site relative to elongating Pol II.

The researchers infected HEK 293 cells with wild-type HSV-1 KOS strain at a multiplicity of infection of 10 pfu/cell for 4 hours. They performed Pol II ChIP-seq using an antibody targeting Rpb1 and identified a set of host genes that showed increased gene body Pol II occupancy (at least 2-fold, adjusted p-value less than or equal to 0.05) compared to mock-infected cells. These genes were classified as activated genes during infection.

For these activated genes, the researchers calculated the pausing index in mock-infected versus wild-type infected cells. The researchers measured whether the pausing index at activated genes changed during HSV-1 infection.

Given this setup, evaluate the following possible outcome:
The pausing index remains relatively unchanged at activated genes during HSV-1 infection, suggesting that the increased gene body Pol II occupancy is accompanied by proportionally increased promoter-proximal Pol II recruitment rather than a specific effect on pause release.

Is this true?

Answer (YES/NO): NO